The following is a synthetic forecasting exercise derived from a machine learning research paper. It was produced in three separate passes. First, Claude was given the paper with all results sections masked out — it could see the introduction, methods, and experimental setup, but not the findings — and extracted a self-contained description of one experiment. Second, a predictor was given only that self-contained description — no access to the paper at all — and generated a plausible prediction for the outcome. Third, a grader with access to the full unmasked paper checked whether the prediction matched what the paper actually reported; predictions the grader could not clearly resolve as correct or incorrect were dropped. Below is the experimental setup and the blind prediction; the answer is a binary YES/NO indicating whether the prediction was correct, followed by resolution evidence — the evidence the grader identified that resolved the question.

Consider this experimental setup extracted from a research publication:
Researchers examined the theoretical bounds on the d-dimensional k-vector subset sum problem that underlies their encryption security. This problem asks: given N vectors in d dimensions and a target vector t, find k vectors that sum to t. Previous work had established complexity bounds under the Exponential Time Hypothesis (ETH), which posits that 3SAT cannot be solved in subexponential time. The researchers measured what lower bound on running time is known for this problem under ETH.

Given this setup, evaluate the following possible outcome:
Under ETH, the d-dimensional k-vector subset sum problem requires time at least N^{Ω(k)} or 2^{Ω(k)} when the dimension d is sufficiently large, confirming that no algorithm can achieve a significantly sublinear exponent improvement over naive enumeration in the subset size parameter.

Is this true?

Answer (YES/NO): NO